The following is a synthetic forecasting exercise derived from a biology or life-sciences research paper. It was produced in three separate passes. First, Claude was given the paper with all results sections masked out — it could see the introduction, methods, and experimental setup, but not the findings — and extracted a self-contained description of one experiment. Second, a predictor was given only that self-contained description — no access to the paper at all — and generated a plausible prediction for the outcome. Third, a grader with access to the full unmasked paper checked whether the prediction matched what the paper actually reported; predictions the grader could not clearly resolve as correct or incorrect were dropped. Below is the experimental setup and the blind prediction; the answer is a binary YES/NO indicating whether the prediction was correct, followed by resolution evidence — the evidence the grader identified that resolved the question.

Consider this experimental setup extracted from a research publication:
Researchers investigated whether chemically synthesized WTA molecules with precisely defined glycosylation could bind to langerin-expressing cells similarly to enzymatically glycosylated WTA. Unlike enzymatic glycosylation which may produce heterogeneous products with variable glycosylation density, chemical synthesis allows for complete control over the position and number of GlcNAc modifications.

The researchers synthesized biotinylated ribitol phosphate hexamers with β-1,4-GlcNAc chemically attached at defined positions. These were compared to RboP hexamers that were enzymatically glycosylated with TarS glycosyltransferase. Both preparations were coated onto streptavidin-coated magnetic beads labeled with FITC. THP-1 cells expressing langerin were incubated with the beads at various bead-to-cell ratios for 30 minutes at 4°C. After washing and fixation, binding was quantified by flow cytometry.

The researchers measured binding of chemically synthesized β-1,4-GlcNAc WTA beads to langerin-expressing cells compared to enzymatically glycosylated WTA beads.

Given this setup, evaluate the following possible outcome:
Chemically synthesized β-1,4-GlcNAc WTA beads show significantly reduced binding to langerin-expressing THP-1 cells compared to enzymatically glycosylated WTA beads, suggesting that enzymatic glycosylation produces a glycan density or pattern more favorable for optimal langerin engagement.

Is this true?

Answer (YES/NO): NO